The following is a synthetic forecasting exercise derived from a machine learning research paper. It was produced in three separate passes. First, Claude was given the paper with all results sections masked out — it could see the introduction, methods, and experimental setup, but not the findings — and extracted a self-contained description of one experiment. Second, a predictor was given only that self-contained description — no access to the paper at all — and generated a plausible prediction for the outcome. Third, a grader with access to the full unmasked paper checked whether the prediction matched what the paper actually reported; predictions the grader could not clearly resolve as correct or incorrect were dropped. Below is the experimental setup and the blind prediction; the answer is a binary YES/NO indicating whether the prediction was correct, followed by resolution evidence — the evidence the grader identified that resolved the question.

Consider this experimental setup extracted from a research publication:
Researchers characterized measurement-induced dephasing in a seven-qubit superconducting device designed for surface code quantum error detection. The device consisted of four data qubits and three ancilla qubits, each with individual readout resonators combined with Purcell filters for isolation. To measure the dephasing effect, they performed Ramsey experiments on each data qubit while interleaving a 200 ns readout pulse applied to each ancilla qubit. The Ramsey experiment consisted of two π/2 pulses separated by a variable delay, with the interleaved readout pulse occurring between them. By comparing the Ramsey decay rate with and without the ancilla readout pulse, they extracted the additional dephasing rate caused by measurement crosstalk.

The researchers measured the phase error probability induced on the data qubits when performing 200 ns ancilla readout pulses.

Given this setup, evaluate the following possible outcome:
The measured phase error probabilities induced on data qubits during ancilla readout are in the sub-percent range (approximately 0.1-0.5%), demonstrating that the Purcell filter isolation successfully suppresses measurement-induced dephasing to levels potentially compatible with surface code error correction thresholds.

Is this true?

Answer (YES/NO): YES